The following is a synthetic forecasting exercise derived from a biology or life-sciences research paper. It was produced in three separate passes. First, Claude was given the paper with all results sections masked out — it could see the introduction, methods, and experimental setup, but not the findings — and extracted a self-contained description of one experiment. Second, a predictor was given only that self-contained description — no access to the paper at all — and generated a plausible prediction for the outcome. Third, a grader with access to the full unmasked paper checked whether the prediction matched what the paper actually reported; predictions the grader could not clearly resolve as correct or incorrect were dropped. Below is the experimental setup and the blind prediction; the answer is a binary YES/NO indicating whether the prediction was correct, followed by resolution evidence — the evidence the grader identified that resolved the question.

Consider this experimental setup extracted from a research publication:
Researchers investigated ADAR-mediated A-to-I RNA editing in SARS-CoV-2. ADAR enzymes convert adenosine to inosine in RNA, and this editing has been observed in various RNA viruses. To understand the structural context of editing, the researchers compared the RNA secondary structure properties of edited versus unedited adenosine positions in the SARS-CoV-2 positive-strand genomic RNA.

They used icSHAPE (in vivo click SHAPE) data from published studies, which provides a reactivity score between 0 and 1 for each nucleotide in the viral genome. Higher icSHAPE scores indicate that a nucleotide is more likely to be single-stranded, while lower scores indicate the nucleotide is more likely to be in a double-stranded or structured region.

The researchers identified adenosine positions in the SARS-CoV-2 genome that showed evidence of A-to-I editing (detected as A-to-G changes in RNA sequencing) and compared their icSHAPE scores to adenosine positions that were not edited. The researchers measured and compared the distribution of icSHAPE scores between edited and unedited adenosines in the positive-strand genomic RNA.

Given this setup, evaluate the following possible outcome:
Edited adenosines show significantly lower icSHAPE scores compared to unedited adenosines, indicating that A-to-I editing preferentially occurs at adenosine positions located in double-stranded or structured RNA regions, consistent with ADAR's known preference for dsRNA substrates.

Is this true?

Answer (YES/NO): NO